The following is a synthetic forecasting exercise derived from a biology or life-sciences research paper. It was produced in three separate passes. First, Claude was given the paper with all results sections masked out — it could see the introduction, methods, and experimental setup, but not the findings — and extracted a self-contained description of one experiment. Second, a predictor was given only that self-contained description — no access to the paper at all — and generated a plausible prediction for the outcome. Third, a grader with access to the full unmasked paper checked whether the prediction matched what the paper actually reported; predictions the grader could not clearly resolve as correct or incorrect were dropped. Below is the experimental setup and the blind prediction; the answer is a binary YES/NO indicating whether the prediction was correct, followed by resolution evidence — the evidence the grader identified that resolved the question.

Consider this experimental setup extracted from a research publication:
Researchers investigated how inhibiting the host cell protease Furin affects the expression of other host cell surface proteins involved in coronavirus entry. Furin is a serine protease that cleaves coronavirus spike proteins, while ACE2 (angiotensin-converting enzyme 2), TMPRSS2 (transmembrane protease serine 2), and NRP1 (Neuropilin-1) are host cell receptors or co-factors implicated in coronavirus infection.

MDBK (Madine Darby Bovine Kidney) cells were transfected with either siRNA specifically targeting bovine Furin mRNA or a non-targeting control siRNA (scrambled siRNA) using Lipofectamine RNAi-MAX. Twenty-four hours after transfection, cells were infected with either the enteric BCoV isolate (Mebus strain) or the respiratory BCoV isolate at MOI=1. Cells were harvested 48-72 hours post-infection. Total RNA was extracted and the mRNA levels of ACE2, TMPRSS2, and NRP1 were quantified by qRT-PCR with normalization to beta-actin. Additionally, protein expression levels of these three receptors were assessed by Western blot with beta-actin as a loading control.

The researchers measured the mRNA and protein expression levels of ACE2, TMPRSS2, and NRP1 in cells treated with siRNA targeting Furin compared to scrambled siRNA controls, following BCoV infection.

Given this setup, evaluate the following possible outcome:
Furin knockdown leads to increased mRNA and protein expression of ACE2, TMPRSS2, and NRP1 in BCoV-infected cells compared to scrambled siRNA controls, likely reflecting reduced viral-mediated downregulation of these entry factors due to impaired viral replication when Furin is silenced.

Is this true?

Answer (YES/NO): NO